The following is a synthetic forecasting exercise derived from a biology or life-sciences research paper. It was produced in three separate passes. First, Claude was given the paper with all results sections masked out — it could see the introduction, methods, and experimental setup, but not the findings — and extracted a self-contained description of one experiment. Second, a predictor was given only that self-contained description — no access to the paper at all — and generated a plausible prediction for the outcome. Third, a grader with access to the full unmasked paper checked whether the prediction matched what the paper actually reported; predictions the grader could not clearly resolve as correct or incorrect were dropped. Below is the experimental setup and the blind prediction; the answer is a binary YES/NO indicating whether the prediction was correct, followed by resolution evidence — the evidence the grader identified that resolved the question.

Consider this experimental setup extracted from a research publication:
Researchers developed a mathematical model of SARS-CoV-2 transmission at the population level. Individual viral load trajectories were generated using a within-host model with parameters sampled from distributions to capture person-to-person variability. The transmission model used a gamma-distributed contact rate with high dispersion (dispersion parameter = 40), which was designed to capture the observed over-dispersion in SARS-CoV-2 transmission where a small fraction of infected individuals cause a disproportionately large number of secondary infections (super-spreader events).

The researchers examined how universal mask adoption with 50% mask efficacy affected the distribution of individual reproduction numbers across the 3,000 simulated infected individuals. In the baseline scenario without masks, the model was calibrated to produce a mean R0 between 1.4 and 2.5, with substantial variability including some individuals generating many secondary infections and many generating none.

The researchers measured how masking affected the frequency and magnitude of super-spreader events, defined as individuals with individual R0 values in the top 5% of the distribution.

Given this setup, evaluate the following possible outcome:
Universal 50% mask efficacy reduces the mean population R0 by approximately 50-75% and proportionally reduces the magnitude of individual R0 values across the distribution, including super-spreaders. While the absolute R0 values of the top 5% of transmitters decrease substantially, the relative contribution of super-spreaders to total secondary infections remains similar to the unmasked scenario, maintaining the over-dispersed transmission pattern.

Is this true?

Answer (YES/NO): YES